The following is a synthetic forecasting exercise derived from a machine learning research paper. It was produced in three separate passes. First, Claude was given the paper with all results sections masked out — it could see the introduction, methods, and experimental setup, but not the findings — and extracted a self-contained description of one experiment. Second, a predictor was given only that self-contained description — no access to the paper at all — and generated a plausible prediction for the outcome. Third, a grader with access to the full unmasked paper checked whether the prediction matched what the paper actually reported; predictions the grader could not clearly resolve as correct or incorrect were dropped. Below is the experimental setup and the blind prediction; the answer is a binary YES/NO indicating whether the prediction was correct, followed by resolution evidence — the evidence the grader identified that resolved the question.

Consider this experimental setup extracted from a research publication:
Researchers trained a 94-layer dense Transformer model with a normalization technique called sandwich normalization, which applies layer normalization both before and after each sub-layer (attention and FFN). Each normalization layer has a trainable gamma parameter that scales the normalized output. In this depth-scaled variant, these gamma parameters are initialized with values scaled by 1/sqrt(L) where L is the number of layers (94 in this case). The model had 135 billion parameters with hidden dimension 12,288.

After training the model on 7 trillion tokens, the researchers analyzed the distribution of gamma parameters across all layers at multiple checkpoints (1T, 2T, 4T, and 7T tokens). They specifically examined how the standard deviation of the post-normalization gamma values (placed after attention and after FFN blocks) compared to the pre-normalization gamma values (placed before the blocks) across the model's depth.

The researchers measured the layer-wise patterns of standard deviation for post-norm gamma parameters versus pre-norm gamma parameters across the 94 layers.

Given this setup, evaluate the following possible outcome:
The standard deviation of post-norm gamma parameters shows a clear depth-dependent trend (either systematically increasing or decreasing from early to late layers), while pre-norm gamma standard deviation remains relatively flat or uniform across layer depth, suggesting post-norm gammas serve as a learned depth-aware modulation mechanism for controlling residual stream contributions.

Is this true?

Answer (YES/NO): YES